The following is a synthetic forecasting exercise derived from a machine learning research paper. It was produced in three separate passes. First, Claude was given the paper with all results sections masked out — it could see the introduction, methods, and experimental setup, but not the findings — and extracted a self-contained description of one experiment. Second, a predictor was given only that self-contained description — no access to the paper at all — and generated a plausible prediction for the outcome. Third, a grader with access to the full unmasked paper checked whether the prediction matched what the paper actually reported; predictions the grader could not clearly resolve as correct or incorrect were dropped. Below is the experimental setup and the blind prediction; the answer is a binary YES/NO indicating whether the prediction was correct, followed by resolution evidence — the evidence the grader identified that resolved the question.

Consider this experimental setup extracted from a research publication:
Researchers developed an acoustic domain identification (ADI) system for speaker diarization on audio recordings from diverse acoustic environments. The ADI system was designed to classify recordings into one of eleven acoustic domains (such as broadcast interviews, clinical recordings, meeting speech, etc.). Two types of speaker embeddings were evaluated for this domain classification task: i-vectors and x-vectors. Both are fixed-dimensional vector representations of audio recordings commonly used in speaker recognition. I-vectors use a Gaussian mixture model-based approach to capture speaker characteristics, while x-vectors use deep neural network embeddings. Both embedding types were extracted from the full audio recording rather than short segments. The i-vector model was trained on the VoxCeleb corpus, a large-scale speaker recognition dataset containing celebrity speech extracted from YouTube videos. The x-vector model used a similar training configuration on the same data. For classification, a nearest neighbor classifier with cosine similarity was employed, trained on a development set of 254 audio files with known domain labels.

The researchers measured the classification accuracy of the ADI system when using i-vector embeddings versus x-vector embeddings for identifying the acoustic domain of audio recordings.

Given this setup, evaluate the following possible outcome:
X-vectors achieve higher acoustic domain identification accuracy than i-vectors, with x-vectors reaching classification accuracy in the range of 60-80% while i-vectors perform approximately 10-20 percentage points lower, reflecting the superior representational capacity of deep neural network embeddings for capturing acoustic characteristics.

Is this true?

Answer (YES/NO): NO